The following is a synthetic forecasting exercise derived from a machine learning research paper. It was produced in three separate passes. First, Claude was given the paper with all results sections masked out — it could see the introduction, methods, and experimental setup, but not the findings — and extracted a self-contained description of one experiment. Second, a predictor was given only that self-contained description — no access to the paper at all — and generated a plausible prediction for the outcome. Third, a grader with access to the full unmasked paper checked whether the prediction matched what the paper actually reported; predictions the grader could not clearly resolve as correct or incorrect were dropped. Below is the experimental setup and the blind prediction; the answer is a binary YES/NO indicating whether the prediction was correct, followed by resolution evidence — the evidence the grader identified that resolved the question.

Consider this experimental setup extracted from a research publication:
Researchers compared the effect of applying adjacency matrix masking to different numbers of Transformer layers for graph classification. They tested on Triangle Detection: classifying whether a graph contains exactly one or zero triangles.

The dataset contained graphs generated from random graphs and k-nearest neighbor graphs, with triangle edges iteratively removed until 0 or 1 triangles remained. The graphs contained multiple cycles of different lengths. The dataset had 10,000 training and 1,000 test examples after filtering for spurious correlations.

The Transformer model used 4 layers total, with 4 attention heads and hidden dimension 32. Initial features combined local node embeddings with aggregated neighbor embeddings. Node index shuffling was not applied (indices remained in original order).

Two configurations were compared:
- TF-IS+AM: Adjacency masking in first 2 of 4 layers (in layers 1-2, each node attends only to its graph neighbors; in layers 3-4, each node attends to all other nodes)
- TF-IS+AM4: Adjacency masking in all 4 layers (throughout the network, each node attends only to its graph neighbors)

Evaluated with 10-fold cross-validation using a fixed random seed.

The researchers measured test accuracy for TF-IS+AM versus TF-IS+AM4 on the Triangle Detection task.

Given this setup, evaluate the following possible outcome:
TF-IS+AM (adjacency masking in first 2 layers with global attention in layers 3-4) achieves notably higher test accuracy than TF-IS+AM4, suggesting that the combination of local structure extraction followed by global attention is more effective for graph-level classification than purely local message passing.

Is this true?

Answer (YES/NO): NO